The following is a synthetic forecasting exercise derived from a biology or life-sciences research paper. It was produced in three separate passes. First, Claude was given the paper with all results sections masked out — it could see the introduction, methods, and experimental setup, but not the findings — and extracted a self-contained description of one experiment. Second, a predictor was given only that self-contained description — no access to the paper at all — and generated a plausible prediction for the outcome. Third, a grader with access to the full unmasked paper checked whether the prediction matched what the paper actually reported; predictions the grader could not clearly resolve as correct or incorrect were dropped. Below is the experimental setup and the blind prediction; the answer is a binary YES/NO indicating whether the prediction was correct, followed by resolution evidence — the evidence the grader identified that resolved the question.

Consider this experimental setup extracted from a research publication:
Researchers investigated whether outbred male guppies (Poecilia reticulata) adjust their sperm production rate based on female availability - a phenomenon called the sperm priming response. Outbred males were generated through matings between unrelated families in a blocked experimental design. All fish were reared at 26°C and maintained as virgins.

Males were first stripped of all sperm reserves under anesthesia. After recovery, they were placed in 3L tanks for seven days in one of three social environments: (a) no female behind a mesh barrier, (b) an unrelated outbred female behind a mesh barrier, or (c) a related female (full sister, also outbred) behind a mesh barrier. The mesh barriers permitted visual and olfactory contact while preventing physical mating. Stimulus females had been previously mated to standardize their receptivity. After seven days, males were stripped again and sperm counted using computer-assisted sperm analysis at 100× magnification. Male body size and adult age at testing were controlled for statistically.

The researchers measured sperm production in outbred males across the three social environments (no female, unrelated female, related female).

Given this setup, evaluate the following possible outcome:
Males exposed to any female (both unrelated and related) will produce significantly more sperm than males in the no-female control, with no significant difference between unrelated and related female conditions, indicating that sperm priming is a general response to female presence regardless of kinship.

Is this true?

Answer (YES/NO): NO